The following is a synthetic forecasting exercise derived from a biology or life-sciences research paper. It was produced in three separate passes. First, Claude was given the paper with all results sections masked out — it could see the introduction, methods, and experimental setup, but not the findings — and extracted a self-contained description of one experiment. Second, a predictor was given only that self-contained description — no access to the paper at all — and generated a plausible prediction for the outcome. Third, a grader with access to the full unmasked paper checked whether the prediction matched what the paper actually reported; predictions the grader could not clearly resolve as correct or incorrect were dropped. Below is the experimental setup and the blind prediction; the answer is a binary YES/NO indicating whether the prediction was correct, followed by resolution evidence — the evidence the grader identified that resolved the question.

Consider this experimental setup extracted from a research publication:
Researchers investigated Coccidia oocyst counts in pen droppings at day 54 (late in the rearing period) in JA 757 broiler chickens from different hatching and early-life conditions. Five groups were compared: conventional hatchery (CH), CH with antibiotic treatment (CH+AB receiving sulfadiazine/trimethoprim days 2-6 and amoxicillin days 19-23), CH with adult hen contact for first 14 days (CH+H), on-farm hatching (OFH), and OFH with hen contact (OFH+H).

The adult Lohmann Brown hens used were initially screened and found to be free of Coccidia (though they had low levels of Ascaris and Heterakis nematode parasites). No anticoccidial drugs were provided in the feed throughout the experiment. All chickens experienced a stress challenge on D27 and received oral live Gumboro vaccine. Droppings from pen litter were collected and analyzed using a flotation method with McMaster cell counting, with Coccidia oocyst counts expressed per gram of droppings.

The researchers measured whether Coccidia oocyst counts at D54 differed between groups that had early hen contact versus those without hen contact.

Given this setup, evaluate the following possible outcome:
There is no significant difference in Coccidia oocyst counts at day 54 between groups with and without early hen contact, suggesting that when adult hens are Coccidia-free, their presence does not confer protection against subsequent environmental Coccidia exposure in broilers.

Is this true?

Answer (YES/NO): YES